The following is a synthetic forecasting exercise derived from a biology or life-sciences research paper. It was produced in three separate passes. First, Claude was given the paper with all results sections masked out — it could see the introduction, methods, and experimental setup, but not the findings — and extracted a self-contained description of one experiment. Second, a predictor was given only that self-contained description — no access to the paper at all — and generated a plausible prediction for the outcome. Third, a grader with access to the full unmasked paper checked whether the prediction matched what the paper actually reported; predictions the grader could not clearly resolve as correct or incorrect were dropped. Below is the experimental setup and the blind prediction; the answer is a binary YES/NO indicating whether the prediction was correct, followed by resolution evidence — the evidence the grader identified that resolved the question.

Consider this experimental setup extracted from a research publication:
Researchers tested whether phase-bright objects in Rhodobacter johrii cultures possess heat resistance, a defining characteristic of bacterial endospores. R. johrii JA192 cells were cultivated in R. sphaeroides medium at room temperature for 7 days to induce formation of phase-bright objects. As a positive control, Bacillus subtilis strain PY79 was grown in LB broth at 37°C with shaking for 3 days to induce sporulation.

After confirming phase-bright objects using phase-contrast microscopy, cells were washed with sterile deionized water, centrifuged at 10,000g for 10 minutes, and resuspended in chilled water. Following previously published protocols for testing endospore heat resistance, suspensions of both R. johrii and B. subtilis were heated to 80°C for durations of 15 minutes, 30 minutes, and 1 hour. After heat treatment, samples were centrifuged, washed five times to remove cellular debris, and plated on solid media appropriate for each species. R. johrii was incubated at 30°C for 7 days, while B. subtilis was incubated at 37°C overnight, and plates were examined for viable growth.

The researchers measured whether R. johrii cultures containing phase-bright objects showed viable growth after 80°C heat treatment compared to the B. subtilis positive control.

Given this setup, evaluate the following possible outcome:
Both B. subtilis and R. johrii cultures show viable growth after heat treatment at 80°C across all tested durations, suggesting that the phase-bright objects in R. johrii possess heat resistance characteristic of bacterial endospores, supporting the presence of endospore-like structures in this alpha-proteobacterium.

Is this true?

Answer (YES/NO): NO